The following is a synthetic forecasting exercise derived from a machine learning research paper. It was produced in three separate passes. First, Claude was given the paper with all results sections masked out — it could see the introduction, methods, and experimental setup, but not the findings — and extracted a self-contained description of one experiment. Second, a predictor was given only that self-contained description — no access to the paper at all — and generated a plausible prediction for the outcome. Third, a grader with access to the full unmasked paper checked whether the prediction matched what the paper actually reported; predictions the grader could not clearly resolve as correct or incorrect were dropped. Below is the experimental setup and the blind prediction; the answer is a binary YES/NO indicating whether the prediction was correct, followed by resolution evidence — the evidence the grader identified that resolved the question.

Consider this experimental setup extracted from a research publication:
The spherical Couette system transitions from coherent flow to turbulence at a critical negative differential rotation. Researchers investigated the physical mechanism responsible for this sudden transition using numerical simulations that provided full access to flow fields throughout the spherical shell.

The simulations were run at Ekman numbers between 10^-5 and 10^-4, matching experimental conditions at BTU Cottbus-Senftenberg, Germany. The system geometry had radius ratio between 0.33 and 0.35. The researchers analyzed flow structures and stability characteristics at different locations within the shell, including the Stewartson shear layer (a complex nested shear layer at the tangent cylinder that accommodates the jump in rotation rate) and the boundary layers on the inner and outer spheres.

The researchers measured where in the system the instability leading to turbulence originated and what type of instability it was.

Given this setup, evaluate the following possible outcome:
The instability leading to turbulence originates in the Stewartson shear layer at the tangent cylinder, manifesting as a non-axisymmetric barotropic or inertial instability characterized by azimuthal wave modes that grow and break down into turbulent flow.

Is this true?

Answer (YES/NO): NO